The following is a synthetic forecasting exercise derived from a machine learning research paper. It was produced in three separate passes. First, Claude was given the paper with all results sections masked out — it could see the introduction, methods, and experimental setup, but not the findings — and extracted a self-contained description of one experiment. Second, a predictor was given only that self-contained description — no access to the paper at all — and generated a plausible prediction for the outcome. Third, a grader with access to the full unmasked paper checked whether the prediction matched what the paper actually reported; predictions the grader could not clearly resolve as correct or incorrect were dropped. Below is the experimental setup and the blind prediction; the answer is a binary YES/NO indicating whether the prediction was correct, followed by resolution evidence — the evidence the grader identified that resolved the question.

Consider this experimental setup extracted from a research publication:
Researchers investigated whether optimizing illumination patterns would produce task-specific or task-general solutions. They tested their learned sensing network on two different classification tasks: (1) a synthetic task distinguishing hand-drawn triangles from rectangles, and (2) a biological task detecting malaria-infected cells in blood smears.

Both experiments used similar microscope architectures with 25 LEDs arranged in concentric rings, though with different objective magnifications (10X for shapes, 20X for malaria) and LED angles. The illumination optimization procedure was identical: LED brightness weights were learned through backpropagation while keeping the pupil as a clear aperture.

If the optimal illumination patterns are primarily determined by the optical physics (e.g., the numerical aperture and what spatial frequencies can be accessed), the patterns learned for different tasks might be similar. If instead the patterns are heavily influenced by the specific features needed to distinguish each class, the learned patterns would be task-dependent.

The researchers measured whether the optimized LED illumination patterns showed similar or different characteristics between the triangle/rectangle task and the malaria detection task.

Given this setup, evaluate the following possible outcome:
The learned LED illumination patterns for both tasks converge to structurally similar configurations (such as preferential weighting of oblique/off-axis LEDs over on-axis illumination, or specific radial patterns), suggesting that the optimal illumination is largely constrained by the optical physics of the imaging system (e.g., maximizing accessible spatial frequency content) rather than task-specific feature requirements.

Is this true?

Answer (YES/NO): YES